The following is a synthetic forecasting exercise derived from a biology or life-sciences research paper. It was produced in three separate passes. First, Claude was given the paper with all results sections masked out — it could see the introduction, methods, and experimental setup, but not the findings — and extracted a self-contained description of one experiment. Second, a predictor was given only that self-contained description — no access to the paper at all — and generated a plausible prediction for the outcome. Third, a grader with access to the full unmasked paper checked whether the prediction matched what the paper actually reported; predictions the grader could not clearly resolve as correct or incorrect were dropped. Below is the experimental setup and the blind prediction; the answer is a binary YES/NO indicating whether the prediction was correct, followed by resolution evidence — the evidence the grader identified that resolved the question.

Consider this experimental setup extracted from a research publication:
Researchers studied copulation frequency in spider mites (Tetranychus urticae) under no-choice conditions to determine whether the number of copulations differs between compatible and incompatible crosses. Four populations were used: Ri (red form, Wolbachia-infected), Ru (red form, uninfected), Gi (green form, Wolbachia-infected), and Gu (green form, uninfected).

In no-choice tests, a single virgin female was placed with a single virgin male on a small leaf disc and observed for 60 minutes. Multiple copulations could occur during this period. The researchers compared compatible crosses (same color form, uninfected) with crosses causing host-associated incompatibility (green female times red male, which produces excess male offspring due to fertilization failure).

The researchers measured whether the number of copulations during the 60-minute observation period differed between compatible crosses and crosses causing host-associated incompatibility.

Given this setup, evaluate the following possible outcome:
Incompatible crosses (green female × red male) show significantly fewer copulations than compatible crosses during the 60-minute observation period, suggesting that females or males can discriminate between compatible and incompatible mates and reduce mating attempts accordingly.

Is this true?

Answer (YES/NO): NO